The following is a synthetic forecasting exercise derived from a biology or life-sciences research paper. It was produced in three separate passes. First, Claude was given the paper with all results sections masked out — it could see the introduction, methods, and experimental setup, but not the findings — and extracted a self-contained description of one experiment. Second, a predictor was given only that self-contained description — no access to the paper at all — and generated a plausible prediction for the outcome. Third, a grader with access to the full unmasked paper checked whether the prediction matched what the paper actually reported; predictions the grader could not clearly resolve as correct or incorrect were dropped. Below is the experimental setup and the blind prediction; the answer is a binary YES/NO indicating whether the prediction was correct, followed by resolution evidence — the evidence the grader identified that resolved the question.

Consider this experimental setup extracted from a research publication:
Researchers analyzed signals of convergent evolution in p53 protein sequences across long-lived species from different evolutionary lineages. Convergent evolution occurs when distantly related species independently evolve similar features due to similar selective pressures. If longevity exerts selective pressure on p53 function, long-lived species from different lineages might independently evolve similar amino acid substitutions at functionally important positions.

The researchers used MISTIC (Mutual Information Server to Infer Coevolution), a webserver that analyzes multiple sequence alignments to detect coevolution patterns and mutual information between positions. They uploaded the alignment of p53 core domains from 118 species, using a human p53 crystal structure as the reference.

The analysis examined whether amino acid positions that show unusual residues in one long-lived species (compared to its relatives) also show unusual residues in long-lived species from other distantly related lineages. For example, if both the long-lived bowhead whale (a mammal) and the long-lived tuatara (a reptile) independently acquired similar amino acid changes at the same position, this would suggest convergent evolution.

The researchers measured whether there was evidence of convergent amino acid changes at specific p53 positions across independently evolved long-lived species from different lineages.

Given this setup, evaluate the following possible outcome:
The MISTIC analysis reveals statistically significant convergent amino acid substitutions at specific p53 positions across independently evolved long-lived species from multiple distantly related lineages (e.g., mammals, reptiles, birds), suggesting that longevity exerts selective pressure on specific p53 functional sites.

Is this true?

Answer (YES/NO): YES